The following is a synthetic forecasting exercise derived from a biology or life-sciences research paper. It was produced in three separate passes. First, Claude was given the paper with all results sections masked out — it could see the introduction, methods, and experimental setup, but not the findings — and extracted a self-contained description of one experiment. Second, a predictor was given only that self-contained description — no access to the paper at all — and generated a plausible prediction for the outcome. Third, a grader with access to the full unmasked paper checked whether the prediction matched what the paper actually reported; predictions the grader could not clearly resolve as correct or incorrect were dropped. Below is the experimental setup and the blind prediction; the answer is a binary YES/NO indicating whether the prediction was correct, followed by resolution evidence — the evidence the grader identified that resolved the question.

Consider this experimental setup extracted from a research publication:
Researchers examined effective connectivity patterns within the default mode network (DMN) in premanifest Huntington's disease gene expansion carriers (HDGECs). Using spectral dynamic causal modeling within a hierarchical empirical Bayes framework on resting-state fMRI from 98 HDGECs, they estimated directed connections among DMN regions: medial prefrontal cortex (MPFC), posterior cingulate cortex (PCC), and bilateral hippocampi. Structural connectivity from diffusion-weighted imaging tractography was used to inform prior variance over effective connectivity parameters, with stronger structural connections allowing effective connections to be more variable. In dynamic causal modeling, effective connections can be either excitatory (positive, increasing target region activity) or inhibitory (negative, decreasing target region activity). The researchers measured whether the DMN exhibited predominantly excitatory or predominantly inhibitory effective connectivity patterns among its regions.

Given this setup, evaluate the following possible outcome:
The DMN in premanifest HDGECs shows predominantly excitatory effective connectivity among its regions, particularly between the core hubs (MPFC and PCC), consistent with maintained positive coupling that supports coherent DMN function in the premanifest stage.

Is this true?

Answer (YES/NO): NO